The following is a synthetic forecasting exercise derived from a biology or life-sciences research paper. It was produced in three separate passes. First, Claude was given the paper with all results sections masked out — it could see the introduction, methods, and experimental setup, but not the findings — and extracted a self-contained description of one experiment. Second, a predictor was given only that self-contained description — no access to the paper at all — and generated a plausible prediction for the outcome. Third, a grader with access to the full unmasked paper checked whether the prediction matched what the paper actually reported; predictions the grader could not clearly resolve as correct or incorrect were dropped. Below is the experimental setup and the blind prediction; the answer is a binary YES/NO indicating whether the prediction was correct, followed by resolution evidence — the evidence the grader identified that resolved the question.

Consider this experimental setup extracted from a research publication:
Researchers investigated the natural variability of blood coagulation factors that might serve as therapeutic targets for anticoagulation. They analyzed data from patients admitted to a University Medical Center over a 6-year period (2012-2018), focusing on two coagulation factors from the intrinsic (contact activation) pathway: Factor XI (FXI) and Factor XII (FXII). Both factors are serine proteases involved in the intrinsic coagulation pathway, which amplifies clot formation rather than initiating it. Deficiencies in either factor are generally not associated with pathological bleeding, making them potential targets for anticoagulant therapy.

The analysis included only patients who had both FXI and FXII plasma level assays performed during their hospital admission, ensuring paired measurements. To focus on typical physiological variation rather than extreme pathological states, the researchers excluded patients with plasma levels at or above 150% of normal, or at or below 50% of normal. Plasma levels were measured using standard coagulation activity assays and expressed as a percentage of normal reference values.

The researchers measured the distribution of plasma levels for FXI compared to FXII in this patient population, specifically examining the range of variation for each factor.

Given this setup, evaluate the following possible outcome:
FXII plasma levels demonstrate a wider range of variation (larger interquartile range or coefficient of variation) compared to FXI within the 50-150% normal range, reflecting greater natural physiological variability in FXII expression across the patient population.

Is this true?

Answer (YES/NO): YES